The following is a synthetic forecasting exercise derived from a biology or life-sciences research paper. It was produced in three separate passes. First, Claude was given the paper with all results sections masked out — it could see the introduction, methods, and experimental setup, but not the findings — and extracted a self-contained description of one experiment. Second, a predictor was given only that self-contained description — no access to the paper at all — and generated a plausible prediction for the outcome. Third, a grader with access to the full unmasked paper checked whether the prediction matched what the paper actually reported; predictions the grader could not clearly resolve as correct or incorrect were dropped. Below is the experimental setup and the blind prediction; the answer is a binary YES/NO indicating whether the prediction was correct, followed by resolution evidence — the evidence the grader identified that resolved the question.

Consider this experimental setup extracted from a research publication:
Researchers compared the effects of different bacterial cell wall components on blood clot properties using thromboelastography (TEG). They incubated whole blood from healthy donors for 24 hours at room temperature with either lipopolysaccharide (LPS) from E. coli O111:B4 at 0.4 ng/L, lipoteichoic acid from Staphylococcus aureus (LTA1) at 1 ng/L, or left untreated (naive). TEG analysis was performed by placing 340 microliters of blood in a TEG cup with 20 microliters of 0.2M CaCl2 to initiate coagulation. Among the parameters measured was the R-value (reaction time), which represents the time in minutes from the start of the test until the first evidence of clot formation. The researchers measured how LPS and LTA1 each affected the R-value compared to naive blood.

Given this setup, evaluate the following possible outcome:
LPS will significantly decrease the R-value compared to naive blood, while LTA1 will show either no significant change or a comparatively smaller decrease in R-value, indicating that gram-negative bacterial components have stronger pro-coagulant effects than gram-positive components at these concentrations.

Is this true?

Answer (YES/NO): YES